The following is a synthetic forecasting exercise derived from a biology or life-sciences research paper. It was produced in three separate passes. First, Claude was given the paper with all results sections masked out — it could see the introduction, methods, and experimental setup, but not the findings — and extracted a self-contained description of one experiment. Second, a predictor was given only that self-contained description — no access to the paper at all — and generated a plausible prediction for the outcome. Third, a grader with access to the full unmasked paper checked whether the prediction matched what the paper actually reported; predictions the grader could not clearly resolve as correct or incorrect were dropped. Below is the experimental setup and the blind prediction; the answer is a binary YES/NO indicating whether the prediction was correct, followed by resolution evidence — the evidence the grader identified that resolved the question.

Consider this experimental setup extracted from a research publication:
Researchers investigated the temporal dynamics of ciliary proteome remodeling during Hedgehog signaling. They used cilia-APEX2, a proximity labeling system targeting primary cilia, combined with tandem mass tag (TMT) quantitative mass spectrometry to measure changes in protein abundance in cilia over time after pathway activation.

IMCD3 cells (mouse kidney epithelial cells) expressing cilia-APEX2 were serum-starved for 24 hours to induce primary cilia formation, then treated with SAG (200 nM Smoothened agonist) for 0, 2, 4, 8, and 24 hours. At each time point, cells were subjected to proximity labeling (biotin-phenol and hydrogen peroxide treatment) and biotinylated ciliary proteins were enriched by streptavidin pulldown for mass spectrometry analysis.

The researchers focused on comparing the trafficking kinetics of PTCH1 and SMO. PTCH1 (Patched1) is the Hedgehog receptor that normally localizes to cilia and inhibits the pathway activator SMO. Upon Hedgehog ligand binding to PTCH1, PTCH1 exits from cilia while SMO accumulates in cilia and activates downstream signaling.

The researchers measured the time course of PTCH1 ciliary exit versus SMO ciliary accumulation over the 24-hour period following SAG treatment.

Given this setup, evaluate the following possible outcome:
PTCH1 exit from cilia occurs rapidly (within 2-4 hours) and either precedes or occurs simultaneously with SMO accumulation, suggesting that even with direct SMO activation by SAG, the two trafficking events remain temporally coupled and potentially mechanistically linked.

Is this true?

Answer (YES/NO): YES